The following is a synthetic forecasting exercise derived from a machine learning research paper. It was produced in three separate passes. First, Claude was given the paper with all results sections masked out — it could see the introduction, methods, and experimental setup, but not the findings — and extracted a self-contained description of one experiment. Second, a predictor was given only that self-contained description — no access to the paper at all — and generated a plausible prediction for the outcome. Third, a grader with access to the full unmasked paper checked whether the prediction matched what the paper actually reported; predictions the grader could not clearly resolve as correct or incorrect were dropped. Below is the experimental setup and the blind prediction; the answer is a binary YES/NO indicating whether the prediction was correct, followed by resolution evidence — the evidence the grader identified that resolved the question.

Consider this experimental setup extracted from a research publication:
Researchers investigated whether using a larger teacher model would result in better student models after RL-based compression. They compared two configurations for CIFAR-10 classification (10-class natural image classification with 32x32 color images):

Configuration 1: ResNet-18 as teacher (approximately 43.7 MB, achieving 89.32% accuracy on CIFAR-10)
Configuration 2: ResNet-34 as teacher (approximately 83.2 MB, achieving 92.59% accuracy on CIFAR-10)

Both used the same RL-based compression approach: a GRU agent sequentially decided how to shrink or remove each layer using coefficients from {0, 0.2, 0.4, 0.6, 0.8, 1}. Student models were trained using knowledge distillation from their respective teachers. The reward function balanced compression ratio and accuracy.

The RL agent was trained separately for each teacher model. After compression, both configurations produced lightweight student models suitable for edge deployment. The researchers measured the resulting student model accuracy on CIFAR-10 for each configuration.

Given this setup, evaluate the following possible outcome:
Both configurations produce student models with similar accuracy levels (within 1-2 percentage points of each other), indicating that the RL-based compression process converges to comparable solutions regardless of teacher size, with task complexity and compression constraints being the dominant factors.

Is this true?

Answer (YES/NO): NO